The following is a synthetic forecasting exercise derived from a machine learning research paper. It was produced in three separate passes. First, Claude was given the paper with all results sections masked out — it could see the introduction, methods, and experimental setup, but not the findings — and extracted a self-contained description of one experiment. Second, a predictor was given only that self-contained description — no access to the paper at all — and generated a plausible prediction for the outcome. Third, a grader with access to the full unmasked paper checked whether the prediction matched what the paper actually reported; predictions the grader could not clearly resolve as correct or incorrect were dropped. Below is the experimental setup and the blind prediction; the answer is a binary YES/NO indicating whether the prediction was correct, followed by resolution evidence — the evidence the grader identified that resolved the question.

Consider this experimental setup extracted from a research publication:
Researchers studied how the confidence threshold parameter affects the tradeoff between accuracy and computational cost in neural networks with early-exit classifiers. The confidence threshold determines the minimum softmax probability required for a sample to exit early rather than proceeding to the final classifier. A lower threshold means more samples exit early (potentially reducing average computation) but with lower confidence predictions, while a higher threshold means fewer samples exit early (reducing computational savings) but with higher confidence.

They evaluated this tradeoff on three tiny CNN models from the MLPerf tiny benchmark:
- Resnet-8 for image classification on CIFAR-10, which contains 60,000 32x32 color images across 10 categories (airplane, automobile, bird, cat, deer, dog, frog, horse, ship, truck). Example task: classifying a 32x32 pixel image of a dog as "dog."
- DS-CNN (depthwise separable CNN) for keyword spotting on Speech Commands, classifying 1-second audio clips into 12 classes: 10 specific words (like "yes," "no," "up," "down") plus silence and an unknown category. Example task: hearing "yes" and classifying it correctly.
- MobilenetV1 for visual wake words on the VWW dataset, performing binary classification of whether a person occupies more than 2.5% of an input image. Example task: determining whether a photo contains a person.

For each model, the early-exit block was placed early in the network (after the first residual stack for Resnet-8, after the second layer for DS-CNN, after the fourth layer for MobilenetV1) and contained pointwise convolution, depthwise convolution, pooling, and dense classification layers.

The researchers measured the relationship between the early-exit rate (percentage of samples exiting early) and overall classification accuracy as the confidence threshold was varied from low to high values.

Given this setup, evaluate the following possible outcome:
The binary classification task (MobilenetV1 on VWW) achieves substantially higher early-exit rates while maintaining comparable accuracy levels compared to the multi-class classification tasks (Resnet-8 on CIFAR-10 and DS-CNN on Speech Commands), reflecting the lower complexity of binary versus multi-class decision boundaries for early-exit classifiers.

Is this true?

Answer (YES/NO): NO